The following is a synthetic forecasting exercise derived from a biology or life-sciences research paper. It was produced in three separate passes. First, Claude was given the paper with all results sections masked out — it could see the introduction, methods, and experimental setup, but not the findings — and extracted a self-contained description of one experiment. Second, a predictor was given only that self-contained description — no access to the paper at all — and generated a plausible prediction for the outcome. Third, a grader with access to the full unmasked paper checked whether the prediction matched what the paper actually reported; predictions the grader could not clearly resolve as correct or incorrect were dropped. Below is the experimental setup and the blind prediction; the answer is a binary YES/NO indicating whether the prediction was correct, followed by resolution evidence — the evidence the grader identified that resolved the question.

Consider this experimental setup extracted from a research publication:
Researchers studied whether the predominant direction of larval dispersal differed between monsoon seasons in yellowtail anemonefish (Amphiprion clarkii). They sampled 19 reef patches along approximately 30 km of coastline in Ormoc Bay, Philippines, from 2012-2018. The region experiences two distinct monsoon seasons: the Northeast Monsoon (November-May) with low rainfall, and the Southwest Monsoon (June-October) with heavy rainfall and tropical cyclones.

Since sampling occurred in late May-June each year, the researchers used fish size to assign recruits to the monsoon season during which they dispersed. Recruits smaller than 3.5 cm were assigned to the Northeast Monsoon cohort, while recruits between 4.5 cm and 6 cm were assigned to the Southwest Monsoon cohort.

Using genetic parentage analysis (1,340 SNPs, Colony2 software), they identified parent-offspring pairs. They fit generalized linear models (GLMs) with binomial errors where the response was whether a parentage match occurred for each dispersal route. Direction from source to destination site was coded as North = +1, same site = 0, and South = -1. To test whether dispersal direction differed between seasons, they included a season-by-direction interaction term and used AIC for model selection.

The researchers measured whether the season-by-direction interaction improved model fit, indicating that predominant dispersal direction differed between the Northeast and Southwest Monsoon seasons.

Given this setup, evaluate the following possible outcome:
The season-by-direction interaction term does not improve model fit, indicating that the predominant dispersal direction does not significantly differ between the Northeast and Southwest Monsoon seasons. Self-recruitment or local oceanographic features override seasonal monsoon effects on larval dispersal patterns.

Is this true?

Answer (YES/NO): NO